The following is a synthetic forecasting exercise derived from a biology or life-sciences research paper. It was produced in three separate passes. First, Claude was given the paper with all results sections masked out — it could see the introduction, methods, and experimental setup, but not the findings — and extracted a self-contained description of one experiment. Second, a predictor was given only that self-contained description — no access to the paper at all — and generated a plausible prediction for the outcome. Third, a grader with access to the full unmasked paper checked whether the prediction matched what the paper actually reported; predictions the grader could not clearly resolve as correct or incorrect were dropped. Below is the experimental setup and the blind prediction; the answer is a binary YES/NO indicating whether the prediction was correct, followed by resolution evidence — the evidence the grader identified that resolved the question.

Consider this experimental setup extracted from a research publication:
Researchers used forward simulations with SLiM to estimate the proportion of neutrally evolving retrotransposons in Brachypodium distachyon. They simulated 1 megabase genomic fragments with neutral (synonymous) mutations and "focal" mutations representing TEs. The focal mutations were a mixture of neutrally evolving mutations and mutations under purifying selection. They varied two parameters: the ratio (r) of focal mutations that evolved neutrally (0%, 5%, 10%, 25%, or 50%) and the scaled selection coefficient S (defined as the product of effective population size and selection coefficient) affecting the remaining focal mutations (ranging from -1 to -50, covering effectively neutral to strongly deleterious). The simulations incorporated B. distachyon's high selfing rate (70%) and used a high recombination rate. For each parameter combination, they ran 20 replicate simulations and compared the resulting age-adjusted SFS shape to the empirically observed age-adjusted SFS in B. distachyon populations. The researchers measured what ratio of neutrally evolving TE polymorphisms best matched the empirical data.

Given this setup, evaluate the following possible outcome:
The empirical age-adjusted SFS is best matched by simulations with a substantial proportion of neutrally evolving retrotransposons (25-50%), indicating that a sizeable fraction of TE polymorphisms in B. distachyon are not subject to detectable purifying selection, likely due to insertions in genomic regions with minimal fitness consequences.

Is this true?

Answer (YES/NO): NO